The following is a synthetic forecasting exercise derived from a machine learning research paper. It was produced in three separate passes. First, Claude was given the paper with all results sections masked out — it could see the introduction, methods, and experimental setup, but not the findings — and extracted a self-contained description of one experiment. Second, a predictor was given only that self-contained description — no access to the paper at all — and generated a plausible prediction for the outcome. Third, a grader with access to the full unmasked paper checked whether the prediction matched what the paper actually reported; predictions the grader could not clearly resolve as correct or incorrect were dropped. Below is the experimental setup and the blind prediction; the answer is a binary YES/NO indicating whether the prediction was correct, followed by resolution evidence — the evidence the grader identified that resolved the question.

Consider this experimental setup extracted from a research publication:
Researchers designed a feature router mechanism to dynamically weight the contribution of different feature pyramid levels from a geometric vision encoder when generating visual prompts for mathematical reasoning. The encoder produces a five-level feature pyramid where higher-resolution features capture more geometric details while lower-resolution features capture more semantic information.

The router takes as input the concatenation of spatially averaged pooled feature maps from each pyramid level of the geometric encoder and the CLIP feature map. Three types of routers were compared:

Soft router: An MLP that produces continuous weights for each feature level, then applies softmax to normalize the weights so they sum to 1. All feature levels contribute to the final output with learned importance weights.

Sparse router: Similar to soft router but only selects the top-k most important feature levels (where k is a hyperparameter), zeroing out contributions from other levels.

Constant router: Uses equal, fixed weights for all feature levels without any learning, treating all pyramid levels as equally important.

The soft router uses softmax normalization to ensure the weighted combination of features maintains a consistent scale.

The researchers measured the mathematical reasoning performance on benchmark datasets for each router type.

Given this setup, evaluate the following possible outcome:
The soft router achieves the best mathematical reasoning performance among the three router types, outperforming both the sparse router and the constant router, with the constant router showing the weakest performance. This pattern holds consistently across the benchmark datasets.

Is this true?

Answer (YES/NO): NO